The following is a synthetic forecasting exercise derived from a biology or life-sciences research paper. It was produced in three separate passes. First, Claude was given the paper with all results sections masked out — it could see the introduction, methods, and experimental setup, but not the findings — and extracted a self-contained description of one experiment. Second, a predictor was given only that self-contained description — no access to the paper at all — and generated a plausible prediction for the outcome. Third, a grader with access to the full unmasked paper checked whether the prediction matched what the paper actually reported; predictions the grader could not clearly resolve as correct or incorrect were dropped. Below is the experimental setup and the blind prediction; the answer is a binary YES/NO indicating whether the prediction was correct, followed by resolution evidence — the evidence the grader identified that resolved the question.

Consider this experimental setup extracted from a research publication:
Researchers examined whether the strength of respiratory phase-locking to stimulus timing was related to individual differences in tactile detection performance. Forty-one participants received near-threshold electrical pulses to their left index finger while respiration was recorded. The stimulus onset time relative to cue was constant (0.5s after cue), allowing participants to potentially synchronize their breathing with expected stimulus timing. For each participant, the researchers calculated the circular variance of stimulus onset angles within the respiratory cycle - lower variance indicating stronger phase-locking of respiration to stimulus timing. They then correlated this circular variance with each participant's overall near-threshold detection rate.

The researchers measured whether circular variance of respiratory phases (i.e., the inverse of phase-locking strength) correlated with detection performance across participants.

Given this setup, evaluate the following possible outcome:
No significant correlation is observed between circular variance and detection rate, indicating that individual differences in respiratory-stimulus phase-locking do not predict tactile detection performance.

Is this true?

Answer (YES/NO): NO